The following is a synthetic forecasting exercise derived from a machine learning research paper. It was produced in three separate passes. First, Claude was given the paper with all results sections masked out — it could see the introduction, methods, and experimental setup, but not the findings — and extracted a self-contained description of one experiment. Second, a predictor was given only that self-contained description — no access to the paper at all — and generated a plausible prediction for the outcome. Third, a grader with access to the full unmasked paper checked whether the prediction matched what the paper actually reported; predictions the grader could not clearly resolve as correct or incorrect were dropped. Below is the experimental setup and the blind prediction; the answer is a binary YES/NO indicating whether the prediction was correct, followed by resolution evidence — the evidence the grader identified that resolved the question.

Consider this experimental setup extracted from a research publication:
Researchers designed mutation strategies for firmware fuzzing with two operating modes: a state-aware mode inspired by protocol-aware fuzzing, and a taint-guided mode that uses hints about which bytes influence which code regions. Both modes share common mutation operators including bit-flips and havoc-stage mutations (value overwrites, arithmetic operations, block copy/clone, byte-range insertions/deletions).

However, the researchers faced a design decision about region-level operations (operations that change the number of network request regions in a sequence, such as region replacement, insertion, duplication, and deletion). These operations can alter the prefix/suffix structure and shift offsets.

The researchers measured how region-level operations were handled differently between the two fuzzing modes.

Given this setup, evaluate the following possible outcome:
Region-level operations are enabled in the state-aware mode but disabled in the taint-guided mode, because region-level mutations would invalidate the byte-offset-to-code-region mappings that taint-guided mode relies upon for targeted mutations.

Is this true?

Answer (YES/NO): YES